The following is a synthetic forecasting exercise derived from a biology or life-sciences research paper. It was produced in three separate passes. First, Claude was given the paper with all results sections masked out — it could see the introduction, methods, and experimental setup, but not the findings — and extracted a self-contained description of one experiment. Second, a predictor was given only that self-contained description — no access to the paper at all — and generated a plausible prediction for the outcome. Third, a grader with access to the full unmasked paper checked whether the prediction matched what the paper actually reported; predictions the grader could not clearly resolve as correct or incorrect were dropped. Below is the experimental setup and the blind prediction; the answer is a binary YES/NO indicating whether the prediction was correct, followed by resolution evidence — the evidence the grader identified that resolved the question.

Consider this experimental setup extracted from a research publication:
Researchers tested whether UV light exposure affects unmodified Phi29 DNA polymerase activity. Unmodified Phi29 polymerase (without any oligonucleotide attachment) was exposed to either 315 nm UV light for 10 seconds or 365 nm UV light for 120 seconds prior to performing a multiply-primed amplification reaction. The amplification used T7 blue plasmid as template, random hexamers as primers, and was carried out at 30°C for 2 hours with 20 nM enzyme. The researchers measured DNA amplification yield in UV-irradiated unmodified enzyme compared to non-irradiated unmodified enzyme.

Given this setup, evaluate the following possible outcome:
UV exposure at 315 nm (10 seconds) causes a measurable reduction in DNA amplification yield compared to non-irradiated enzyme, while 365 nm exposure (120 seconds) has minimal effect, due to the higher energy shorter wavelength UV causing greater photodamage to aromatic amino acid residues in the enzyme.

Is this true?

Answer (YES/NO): YES